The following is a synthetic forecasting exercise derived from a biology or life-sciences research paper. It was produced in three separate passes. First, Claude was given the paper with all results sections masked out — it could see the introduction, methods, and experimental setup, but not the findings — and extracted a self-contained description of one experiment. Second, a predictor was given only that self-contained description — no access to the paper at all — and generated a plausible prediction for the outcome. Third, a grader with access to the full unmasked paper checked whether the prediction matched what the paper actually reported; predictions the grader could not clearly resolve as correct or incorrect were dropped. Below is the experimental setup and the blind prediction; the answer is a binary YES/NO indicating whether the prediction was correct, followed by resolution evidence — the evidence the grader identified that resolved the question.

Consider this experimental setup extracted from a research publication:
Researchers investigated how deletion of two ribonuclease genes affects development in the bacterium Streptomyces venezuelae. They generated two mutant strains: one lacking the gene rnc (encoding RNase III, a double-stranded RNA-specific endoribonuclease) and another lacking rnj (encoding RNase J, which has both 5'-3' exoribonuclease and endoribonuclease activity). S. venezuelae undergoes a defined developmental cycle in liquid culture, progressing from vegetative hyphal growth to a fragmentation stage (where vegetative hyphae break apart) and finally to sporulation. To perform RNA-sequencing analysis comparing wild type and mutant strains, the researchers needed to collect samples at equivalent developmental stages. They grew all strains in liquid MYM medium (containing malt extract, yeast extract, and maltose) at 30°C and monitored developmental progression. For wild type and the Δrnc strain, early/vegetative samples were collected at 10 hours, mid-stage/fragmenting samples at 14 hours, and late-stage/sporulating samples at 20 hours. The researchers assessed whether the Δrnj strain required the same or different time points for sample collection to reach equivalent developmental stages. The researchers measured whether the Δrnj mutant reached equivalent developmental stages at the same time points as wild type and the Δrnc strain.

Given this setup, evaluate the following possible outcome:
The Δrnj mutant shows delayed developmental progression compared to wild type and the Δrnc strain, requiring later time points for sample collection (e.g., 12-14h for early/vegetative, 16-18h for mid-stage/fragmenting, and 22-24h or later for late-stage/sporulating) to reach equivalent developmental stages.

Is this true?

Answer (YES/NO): YES